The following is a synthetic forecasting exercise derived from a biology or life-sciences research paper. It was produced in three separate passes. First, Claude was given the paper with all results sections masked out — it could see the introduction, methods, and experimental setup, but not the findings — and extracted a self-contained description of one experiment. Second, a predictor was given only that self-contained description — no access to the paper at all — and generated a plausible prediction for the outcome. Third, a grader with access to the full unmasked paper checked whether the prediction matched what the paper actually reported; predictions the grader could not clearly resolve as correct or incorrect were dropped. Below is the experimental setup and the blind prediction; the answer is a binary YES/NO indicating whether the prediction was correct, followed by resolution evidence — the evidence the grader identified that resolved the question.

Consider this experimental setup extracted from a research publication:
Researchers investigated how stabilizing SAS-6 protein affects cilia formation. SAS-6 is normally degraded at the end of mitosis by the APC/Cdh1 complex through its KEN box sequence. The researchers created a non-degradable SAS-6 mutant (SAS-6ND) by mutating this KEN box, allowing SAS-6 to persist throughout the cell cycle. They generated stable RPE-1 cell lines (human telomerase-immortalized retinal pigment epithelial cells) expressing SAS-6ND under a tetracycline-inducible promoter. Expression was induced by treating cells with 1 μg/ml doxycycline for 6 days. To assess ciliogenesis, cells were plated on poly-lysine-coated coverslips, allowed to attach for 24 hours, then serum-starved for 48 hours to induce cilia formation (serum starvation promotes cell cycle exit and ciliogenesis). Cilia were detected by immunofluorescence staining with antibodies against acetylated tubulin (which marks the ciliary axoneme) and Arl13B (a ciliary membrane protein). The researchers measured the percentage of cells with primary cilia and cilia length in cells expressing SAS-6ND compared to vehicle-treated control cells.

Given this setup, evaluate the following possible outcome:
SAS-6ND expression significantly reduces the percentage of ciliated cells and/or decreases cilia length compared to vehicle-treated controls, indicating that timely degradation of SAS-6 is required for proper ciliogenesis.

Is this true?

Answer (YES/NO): NO